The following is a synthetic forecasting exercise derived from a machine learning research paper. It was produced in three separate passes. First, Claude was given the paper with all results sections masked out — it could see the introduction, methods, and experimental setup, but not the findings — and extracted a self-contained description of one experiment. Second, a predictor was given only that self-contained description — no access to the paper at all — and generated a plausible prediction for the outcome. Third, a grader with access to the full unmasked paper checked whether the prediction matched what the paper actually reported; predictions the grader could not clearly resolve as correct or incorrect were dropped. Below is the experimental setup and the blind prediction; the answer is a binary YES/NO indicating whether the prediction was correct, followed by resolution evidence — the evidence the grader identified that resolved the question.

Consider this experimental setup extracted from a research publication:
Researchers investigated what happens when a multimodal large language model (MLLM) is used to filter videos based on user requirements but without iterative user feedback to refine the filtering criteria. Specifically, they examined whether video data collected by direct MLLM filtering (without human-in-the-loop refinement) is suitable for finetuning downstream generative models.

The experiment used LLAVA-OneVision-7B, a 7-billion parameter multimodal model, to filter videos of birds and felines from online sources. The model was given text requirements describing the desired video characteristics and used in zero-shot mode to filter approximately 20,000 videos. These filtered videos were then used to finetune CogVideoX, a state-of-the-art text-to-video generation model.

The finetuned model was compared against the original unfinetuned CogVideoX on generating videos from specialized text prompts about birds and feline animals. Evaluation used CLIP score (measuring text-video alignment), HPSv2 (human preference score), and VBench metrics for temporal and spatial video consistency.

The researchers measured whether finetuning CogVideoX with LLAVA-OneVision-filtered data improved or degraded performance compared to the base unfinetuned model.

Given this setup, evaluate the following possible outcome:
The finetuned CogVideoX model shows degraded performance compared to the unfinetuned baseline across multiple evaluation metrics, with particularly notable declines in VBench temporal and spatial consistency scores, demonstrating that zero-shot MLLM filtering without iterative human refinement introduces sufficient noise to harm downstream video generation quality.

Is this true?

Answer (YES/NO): NO